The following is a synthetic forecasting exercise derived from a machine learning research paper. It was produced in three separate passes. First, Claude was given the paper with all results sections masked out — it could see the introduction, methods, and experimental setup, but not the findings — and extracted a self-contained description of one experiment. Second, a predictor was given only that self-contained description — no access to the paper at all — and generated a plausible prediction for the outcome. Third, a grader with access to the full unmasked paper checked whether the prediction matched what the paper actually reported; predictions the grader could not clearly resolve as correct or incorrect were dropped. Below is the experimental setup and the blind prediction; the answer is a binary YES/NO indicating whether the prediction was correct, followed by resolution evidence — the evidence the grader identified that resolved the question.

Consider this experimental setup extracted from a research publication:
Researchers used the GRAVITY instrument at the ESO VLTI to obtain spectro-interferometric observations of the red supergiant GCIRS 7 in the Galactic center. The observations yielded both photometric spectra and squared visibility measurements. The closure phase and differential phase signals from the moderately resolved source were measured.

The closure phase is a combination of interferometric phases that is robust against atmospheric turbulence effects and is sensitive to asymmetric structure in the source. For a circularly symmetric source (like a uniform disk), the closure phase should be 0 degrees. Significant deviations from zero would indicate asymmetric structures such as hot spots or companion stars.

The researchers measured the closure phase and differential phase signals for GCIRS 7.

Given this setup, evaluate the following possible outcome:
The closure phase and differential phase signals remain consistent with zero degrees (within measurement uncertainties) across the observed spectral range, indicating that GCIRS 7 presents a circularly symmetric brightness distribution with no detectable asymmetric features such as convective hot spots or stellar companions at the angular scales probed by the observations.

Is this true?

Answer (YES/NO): YES